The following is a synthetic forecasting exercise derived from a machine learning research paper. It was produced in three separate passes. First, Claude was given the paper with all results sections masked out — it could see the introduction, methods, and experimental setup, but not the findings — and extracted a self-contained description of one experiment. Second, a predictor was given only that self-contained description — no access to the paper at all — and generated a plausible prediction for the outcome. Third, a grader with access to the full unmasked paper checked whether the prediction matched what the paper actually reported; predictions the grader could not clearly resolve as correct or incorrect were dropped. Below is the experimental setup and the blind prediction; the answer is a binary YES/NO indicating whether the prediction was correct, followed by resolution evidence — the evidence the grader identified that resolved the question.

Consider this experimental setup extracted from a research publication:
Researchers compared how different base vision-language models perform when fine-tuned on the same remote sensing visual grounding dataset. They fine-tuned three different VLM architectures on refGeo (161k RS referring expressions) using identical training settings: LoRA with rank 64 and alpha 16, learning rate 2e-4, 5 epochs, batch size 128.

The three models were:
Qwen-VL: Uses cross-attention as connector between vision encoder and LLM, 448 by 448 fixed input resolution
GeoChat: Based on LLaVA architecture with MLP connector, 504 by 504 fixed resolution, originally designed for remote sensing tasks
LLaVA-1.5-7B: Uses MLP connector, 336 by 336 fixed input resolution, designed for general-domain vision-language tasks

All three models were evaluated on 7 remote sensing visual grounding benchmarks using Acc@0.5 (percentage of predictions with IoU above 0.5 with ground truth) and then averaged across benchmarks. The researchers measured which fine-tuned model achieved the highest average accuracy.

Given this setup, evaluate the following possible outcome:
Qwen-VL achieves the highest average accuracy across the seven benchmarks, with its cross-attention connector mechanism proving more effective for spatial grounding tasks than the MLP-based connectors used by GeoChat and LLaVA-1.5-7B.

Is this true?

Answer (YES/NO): NO